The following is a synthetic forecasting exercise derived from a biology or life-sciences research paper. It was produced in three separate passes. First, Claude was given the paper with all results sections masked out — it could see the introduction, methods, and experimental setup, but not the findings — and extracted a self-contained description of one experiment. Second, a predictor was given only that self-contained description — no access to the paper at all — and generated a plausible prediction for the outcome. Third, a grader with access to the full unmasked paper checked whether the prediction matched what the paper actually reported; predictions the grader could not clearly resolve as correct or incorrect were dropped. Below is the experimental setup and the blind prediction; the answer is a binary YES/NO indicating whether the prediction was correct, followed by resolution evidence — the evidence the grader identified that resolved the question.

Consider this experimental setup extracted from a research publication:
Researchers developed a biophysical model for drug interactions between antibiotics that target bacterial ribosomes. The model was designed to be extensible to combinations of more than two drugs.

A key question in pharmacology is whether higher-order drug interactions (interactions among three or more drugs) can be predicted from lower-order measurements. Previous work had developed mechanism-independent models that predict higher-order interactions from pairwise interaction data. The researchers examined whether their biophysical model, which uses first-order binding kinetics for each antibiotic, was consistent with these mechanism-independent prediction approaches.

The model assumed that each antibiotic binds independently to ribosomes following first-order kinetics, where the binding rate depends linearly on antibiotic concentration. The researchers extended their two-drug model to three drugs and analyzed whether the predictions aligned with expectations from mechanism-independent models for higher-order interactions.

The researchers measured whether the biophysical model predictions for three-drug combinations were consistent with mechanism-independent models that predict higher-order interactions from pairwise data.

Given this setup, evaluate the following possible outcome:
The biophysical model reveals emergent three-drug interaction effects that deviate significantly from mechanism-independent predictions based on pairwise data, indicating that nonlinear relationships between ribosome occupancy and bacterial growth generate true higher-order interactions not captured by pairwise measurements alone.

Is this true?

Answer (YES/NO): NO